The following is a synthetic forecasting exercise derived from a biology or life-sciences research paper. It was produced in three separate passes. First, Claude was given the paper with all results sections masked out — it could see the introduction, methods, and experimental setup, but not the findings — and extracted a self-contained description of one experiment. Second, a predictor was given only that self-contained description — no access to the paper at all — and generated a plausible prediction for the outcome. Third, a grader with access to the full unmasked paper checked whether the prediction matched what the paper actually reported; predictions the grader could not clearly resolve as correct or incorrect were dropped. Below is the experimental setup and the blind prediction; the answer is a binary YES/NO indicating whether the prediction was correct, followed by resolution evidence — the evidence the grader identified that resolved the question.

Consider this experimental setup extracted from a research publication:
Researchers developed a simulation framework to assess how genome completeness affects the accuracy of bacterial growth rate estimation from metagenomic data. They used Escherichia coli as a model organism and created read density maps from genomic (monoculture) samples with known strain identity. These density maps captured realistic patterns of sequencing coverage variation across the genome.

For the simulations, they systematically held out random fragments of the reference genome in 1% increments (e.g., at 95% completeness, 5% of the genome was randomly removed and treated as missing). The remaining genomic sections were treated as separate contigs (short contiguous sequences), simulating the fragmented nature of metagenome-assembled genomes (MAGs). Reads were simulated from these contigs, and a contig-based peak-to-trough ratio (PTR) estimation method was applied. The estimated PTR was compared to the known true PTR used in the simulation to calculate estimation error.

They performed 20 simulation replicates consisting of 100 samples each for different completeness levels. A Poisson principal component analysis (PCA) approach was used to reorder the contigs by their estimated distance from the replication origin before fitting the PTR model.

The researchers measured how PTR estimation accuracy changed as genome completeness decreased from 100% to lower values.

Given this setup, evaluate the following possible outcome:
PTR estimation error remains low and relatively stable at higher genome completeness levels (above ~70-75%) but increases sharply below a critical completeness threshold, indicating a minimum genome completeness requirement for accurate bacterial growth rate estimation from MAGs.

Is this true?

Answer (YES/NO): NO